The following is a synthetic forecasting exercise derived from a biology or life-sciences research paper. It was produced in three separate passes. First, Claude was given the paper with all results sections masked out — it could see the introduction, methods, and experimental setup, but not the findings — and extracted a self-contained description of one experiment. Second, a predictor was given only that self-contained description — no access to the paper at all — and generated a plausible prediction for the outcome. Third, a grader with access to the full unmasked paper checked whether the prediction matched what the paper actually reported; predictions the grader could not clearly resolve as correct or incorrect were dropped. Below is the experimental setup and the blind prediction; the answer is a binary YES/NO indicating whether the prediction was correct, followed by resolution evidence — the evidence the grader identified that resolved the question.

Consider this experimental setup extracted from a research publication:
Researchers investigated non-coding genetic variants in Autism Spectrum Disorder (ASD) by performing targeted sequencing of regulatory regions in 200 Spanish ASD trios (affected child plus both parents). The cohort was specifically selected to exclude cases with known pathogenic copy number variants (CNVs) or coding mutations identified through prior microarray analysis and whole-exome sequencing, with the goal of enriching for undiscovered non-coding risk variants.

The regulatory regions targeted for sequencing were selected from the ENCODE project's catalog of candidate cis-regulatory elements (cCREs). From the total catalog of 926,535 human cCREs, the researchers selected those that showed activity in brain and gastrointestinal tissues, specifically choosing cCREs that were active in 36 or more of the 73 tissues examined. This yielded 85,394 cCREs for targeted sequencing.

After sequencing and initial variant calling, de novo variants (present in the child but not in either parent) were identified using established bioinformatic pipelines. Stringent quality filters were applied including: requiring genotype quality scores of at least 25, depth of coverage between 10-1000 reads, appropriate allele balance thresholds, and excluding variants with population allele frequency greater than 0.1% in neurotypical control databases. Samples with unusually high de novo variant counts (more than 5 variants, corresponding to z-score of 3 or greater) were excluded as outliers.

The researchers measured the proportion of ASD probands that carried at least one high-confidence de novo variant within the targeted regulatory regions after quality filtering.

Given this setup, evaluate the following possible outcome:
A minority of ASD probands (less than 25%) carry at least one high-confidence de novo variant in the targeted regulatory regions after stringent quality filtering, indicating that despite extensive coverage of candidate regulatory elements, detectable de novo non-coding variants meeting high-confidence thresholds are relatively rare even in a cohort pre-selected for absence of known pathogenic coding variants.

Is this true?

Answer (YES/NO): NO